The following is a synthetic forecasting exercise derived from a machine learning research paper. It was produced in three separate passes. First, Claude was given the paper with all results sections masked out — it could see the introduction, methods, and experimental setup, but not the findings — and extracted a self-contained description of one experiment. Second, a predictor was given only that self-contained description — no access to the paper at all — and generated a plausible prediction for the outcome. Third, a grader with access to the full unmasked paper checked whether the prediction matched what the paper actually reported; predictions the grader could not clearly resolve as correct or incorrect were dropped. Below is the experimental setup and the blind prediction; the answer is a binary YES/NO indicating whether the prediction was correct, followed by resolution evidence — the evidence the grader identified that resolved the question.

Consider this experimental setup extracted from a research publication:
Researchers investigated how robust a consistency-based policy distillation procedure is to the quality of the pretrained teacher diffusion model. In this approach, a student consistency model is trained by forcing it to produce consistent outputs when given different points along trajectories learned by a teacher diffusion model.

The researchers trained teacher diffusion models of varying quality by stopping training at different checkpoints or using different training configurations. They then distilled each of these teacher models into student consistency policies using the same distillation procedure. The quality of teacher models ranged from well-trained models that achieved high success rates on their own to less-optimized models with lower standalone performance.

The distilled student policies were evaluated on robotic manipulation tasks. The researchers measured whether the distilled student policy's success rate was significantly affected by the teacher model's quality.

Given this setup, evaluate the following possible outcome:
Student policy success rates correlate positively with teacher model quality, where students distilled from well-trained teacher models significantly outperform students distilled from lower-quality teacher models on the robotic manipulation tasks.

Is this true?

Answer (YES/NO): NO